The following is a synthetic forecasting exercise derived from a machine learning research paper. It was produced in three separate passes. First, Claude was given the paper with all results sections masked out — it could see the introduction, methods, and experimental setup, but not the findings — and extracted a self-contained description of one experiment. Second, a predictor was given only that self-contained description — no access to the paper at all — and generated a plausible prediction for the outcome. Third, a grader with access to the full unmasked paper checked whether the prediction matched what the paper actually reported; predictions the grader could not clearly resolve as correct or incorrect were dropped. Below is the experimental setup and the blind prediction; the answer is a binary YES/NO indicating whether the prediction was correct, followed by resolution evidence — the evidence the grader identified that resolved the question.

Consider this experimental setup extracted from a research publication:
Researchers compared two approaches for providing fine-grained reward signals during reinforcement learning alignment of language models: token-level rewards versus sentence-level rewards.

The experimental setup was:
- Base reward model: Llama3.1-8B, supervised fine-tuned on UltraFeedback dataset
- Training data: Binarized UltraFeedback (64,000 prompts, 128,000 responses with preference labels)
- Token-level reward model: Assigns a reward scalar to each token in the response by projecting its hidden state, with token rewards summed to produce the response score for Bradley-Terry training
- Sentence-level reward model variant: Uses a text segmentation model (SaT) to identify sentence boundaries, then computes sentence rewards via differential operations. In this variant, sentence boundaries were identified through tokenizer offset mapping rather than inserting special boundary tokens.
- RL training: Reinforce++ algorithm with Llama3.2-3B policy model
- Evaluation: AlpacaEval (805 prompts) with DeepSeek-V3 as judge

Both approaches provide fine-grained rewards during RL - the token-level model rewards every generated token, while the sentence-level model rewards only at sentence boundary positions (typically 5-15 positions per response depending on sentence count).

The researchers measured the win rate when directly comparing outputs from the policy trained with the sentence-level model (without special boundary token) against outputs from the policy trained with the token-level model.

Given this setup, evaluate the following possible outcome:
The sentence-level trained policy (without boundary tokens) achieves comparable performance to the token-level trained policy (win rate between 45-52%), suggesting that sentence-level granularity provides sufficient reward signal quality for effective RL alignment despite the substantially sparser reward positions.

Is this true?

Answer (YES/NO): YES